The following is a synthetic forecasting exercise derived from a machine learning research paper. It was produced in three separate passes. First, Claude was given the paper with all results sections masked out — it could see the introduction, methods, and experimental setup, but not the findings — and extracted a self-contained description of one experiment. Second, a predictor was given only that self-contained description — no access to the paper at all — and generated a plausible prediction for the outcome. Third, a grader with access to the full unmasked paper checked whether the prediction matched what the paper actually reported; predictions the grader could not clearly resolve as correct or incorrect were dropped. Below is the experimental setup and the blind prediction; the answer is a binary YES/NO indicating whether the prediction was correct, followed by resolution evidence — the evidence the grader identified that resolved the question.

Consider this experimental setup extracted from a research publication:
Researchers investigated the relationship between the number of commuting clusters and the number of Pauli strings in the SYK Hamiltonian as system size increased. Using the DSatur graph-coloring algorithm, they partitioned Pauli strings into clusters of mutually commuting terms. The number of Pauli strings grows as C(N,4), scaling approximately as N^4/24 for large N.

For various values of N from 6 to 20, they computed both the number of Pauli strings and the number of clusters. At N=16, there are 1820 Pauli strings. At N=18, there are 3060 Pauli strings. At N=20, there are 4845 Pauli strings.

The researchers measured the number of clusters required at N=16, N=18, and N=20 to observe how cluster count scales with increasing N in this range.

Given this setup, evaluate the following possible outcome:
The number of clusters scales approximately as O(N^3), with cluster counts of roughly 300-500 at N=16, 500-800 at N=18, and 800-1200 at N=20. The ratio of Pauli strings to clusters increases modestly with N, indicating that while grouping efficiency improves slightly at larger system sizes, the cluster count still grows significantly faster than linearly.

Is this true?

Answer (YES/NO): NO